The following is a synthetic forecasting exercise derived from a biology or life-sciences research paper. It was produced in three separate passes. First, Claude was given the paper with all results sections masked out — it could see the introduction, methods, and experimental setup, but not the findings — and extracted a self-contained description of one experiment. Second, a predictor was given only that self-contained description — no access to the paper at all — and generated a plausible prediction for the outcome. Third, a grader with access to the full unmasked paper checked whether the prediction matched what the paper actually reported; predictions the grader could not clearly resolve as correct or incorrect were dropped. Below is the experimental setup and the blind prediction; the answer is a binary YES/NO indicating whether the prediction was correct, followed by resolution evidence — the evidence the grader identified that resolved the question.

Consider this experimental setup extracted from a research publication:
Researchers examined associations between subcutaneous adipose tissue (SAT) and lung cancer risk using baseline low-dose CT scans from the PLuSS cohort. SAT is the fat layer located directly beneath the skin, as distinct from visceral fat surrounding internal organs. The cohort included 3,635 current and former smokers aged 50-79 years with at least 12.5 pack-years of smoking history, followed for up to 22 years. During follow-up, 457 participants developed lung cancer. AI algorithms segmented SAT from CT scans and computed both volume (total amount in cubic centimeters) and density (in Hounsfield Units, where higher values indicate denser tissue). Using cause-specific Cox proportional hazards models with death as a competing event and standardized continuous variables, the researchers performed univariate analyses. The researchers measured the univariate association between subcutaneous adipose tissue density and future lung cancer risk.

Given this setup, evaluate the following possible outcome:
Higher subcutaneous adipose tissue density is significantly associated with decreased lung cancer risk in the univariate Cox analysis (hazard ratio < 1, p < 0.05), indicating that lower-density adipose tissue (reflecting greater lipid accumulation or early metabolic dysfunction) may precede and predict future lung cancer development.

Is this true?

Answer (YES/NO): NO